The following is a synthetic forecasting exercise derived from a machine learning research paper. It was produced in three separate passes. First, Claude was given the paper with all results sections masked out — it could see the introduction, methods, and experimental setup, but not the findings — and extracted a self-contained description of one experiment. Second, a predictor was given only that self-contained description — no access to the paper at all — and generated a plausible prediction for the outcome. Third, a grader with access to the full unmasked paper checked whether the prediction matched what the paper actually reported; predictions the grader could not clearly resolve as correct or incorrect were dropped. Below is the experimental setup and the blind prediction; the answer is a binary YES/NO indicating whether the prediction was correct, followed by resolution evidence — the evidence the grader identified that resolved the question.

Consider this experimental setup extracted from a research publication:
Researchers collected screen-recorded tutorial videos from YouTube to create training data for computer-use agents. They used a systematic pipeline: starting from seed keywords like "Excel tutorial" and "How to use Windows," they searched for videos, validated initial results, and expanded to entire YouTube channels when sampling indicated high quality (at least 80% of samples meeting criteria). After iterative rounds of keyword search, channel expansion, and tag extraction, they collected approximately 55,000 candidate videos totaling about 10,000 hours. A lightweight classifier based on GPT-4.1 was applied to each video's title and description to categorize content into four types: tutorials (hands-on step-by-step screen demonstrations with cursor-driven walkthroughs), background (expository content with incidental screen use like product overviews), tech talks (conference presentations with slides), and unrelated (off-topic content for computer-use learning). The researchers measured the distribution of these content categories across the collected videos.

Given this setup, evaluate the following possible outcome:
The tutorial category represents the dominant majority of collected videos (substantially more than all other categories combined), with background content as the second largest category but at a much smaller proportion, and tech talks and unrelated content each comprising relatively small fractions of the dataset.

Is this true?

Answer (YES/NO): YES